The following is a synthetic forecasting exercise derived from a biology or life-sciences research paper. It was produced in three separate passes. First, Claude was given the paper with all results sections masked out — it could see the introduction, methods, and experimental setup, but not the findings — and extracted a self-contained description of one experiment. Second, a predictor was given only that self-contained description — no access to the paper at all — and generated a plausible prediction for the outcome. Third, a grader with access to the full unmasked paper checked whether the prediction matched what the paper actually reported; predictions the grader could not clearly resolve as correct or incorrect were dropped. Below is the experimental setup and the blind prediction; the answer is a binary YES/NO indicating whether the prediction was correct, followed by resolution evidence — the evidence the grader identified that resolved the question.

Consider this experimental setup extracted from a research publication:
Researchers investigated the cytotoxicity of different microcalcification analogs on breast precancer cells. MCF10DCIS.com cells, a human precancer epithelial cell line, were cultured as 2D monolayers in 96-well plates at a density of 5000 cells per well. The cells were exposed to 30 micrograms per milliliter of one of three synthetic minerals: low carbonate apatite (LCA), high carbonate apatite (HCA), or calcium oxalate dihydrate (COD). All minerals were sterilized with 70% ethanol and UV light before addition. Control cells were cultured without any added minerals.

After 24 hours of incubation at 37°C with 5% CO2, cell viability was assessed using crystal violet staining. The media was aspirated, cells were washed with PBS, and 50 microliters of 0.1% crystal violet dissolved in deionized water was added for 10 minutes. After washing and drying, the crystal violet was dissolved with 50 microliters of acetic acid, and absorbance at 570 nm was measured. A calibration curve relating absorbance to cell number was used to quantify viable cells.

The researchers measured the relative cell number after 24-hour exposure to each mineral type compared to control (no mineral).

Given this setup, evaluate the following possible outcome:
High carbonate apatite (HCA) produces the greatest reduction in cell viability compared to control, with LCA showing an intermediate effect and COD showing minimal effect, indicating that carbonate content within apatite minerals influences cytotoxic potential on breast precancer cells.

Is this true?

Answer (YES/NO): NO